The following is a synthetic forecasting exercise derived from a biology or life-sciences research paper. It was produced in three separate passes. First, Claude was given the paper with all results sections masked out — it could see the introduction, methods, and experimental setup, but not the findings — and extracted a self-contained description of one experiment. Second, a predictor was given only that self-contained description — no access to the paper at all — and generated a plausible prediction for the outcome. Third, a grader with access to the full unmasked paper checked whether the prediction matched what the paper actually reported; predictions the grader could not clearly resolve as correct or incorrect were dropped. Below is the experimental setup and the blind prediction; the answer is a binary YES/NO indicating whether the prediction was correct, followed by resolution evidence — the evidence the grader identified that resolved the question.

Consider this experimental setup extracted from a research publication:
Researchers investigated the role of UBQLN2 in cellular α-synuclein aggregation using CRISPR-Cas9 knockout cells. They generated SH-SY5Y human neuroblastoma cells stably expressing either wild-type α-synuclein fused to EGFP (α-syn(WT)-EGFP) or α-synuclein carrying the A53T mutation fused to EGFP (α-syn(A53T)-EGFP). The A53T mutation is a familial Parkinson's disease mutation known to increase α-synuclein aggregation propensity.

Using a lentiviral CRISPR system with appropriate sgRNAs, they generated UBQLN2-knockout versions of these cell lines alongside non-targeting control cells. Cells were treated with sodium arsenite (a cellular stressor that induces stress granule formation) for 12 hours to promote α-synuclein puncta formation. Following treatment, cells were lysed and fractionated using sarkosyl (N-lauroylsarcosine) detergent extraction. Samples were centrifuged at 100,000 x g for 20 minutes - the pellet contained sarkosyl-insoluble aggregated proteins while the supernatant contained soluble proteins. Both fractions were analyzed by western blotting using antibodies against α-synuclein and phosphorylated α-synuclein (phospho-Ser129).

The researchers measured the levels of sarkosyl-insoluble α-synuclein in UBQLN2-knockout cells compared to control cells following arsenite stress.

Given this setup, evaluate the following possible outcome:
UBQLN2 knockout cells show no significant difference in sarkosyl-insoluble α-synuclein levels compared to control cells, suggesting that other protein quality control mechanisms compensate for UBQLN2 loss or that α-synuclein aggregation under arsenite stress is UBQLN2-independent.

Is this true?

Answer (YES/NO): NO